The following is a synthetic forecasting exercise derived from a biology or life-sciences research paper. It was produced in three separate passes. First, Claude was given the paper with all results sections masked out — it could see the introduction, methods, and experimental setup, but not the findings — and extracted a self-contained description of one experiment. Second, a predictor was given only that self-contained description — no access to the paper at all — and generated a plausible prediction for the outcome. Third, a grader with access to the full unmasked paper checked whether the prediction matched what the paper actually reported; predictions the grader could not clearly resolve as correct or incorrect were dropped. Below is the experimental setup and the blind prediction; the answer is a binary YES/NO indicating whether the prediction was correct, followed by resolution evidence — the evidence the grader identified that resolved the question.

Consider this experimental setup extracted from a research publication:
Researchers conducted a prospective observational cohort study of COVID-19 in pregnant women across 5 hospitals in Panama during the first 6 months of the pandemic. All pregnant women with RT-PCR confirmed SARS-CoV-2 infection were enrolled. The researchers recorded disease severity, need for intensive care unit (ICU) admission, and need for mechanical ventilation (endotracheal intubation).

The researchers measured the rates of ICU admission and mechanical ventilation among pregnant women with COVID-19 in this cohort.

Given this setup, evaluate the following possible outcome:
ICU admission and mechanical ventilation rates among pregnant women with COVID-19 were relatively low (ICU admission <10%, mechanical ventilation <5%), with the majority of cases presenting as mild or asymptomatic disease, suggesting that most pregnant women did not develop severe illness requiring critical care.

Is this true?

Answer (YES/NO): NO